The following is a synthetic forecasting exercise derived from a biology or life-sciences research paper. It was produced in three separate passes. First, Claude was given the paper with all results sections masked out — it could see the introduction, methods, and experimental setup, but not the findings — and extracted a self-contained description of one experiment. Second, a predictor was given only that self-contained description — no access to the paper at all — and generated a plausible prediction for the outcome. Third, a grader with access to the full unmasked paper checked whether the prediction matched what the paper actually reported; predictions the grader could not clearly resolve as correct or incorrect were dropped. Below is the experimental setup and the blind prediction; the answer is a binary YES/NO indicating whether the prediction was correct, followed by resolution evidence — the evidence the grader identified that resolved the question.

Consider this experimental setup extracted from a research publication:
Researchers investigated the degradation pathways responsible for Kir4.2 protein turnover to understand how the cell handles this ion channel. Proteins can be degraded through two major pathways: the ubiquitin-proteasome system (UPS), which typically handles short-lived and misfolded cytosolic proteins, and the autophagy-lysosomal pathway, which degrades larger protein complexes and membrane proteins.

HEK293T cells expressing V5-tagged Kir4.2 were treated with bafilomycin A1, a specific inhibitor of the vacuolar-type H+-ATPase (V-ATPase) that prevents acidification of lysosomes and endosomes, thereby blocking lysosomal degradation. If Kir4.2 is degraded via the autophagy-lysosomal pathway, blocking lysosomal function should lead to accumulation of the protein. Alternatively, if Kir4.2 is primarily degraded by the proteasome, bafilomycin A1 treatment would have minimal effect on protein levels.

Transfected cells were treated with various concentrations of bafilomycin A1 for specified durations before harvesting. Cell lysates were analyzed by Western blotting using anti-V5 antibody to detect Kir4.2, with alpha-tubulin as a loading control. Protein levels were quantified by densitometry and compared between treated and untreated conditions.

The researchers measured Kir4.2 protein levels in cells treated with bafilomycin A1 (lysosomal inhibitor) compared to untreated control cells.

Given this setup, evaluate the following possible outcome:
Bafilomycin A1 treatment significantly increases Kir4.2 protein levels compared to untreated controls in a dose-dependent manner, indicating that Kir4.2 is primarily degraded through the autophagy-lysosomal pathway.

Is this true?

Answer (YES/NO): NO